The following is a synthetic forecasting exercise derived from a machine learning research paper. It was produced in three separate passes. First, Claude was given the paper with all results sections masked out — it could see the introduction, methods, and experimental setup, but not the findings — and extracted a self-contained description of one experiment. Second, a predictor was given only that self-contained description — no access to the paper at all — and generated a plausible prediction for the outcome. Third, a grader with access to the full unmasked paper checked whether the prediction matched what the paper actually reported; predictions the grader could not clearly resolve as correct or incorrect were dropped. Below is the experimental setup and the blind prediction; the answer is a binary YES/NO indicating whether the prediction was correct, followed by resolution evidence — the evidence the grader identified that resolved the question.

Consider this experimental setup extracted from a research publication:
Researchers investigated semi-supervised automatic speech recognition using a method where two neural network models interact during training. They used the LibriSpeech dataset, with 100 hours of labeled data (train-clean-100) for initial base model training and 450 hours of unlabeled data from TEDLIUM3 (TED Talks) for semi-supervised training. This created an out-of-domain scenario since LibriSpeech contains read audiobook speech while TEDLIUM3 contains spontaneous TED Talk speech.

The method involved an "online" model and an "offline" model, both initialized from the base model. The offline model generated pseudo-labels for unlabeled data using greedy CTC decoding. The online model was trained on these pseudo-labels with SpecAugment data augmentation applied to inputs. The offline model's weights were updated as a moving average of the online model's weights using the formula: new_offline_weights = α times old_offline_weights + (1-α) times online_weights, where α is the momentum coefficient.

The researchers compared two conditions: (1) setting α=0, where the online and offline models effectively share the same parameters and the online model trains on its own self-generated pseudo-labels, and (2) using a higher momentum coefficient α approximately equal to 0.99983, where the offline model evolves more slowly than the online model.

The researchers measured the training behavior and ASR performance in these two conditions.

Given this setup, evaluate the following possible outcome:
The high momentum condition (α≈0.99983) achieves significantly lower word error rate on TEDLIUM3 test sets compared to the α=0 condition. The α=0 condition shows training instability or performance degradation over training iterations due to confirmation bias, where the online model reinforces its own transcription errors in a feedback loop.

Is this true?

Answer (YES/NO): YES